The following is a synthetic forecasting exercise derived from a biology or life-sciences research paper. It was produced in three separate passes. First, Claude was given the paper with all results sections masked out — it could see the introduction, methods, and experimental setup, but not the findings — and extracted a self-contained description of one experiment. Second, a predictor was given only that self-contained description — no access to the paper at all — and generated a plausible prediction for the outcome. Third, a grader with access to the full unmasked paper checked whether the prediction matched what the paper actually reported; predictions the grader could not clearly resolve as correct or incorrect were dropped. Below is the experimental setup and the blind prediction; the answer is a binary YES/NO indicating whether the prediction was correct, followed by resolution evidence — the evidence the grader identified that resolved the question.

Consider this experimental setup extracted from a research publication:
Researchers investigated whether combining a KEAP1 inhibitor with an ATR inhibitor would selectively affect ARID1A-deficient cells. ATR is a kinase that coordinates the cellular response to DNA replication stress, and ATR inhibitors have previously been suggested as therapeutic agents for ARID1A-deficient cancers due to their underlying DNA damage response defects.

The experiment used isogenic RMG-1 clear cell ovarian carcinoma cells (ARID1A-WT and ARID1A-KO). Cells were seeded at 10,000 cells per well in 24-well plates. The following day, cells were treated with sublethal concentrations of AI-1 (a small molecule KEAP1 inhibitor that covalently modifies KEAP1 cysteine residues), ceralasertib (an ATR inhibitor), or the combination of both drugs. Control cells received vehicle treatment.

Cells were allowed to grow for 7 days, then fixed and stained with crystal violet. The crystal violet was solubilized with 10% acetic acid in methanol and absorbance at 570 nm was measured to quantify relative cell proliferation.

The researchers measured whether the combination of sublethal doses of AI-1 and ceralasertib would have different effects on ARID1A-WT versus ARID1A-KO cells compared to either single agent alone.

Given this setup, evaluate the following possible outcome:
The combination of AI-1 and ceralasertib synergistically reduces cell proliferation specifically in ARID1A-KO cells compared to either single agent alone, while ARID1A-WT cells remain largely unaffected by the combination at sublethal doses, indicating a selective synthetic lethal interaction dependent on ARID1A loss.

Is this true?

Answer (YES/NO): YES